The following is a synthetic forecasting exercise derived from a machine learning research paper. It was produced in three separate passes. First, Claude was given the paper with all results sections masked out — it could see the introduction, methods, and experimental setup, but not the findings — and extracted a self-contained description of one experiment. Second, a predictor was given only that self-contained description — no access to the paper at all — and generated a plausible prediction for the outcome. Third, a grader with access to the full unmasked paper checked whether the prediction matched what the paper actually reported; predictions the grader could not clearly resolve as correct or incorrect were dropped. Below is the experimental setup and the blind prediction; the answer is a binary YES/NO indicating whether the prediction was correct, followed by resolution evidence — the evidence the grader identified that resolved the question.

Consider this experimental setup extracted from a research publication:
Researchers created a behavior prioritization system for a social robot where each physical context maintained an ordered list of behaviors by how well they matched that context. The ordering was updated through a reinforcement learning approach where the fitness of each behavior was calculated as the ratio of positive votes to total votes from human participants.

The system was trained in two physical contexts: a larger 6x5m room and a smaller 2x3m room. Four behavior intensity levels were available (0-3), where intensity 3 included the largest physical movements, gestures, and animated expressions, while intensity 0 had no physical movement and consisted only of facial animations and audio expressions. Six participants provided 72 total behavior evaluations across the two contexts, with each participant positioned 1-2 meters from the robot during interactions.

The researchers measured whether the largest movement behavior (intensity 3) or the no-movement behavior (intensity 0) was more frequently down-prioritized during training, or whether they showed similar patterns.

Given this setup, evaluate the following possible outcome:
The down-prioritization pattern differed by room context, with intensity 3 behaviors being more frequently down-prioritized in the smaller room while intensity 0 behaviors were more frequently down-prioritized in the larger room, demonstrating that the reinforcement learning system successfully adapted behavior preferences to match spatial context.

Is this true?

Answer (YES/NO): YES